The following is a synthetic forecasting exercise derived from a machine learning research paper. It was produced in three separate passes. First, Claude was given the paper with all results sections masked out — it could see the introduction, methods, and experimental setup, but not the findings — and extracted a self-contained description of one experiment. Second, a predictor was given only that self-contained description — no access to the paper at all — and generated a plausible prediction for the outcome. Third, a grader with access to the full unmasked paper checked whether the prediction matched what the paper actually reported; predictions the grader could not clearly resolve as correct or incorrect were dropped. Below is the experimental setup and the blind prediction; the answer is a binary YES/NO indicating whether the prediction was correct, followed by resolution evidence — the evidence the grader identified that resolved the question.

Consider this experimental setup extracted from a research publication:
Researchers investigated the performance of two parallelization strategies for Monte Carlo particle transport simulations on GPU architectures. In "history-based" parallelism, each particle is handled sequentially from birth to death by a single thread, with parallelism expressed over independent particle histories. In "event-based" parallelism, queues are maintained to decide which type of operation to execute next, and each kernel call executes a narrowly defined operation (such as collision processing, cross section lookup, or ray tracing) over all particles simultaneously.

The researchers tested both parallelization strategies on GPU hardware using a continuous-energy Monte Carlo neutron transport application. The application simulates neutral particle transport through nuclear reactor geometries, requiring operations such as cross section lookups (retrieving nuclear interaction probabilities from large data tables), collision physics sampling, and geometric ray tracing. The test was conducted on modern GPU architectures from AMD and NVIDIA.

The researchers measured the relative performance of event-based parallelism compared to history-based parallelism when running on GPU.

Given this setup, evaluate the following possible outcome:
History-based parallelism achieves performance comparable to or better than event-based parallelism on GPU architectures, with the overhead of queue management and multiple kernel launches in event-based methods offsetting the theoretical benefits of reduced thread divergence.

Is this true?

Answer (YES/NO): NO